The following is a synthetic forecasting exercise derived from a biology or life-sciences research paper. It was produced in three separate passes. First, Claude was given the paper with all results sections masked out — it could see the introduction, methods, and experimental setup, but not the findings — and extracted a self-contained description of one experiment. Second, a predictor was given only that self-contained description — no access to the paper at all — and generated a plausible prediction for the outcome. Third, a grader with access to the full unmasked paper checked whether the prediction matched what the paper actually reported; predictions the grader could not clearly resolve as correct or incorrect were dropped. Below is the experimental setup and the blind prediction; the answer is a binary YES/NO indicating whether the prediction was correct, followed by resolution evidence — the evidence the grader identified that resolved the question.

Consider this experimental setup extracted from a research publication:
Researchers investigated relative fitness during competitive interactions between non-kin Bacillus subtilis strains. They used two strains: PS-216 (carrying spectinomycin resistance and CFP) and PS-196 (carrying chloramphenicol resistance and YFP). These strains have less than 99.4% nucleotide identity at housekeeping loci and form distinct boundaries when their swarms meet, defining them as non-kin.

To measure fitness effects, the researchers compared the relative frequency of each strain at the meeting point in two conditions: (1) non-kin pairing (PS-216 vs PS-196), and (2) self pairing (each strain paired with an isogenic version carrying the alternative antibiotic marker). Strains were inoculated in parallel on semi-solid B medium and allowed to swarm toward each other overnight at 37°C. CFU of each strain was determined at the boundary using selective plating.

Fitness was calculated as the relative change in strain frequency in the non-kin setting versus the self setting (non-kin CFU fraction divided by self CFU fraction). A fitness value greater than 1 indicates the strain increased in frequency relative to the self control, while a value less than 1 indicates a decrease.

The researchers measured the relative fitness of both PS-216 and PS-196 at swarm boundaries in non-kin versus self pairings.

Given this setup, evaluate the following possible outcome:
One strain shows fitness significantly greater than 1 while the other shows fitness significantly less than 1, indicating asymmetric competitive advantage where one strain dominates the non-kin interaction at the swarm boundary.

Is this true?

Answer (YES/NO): YES